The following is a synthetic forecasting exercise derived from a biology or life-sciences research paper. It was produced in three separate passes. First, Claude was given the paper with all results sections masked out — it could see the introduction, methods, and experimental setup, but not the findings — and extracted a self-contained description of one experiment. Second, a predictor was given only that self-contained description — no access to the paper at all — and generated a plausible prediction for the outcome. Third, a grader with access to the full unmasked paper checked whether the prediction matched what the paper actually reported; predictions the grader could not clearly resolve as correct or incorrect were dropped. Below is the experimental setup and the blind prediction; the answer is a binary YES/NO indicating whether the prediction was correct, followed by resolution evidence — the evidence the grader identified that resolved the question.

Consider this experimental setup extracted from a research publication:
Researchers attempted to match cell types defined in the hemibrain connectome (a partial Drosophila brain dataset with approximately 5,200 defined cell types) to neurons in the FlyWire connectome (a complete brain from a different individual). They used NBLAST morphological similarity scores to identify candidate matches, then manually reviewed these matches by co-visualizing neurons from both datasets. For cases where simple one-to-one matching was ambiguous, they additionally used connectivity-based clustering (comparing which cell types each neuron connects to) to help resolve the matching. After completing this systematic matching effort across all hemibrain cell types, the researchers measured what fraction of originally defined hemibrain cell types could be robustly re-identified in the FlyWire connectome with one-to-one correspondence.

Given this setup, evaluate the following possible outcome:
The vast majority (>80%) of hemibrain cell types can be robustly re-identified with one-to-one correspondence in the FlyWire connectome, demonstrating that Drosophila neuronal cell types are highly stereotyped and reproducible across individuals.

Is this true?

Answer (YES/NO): NO